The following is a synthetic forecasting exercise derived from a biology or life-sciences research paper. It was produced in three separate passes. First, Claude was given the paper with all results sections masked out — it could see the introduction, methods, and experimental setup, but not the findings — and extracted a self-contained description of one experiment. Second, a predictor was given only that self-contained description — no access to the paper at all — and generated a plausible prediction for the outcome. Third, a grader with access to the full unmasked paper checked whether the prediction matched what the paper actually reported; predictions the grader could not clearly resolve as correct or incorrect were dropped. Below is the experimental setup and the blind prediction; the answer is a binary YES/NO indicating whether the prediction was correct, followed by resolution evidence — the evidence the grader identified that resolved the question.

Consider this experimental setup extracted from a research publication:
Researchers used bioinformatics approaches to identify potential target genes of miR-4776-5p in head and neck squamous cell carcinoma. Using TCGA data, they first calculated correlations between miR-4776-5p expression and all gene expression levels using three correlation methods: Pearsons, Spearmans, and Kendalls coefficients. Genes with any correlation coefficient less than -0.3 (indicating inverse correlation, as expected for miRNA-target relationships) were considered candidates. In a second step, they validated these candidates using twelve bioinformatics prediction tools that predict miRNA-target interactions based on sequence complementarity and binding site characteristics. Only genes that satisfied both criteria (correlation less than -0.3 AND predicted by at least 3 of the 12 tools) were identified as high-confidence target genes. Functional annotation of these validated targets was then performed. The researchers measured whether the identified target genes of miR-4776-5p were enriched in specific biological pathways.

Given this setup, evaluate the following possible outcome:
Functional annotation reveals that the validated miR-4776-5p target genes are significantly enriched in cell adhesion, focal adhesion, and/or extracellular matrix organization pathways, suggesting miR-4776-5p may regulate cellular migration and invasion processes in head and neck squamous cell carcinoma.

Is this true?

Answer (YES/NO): NO